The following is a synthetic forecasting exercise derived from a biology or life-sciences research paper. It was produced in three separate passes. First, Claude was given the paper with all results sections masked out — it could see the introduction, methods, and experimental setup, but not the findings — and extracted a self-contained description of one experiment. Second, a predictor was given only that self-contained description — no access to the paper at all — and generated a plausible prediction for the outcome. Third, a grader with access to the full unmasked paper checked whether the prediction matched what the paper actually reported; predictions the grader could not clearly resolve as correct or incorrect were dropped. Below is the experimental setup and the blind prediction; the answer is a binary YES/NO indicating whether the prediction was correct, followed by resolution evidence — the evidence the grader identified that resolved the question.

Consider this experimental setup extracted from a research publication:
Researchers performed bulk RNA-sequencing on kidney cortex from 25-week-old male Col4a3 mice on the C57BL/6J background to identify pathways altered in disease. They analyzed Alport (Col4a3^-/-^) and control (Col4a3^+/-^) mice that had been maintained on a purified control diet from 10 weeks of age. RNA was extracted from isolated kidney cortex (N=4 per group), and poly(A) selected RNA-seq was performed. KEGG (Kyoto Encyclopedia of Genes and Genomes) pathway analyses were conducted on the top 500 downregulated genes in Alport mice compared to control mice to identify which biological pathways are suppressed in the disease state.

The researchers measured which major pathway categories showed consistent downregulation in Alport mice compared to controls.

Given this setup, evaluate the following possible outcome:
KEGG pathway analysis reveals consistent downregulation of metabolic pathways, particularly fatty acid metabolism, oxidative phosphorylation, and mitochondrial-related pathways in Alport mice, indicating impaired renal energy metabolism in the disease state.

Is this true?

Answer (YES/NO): NO